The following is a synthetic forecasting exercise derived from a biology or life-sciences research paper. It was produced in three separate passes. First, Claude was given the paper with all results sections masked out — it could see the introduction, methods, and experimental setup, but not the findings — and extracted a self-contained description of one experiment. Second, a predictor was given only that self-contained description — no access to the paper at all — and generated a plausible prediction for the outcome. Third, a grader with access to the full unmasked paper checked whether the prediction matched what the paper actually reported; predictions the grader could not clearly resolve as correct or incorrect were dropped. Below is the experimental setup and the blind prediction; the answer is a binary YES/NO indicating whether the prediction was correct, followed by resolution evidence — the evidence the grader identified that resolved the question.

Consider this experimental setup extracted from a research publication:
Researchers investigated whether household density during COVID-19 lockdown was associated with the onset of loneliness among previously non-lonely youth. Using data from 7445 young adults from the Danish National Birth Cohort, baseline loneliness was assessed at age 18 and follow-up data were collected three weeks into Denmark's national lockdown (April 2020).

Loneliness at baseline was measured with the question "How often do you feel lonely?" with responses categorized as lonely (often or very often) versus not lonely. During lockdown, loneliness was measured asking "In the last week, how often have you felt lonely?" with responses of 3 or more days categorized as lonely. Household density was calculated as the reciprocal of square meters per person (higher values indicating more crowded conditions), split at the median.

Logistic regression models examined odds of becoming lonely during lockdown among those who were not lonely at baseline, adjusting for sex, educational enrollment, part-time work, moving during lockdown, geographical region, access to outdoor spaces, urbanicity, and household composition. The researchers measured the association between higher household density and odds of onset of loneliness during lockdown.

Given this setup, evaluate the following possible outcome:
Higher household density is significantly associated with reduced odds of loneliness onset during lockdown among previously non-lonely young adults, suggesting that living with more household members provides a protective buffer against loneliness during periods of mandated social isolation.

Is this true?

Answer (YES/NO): NO